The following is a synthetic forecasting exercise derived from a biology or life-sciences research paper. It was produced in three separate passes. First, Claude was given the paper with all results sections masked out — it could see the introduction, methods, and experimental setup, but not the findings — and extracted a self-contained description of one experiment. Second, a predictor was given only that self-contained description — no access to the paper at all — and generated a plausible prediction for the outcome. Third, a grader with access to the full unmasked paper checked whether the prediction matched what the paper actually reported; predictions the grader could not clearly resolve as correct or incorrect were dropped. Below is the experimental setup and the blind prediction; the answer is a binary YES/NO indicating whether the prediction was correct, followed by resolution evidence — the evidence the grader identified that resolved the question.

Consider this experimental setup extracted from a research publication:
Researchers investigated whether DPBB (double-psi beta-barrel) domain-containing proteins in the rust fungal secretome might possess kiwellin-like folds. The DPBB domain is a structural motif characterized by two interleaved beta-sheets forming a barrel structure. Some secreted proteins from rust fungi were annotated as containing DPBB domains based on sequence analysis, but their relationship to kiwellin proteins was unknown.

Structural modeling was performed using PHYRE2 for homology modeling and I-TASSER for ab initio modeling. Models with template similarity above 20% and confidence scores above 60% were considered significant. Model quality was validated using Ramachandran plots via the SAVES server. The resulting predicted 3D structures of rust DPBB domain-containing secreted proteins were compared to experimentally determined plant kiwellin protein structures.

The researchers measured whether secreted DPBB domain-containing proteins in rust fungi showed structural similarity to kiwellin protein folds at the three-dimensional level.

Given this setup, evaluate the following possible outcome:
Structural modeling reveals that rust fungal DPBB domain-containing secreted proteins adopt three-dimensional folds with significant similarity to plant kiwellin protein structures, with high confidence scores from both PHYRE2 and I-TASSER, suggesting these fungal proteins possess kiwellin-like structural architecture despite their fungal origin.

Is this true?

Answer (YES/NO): YES